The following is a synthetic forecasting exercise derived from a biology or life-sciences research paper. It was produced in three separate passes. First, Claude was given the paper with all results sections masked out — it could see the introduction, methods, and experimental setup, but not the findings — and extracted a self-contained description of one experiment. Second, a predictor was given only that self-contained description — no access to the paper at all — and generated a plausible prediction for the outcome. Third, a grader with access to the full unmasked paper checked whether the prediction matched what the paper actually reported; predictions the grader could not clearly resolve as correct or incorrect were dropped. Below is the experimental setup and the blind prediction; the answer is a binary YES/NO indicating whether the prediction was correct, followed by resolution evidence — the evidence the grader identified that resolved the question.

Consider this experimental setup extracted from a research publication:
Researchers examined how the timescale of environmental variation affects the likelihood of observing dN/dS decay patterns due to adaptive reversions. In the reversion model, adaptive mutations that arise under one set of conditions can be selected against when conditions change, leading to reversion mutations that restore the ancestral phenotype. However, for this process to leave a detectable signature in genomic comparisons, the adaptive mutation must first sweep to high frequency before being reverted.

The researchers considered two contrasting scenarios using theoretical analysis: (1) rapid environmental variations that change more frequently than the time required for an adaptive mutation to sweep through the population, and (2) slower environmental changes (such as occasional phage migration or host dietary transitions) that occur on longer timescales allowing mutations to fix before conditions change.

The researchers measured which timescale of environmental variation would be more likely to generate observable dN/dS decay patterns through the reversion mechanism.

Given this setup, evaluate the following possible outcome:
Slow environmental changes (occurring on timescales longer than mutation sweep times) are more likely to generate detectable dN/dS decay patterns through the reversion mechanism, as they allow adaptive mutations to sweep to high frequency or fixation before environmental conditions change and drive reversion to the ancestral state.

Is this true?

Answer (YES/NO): YES